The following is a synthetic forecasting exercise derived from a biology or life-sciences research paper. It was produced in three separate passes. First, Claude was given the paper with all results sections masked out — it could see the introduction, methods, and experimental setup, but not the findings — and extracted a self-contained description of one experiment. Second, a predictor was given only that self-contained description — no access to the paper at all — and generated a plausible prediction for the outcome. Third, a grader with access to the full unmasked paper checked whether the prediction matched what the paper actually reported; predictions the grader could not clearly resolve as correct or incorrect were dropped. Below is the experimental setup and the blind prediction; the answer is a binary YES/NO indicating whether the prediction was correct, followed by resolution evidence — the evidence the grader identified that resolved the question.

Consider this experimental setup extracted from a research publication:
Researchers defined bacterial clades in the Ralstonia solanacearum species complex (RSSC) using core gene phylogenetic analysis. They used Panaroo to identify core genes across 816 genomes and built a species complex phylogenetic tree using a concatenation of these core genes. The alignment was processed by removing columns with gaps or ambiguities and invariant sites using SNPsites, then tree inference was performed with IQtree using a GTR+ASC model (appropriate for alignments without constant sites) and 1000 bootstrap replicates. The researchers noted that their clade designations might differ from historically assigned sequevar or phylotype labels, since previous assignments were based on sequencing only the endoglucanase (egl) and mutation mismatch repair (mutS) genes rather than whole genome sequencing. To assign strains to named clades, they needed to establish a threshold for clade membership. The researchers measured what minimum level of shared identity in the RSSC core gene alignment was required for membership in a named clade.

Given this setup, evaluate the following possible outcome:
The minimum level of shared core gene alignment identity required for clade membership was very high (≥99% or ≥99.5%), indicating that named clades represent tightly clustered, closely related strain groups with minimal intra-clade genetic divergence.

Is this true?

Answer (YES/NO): YES